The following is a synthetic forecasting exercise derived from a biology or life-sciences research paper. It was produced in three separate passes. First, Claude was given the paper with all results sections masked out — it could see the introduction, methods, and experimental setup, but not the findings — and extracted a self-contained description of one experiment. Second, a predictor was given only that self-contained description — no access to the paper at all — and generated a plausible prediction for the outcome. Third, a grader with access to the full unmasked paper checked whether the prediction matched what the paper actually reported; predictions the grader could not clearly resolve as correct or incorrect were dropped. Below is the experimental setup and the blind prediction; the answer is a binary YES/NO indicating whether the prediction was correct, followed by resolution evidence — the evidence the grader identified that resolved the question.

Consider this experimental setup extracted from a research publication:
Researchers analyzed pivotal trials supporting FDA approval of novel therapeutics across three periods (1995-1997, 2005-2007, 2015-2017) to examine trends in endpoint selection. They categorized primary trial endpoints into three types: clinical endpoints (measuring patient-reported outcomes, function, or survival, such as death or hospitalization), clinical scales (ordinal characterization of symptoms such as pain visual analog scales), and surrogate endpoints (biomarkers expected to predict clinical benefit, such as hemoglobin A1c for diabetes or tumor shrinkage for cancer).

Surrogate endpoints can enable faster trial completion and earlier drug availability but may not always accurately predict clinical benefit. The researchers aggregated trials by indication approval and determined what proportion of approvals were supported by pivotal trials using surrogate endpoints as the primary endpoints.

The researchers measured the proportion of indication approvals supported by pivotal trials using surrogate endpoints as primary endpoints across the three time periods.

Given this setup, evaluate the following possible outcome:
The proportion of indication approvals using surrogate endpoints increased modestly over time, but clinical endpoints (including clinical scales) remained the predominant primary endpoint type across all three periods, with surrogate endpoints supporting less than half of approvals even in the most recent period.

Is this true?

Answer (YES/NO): NO